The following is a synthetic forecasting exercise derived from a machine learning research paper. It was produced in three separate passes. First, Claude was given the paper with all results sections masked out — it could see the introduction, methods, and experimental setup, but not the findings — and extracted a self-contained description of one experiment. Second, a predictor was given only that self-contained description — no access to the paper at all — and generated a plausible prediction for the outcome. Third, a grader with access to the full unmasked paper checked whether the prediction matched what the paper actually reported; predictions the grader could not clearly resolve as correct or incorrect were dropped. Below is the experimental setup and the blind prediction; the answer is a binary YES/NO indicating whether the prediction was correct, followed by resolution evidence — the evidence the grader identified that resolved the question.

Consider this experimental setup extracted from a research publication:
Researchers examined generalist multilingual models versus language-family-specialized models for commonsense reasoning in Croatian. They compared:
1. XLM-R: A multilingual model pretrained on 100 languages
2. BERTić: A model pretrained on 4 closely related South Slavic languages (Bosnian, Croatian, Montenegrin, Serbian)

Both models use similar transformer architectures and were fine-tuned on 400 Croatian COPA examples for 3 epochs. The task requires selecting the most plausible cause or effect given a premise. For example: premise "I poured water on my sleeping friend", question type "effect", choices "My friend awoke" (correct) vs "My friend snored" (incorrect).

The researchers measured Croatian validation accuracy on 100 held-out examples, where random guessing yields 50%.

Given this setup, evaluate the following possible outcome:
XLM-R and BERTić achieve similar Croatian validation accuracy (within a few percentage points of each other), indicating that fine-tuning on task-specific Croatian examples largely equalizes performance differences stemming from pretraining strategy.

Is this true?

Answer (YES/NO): NO